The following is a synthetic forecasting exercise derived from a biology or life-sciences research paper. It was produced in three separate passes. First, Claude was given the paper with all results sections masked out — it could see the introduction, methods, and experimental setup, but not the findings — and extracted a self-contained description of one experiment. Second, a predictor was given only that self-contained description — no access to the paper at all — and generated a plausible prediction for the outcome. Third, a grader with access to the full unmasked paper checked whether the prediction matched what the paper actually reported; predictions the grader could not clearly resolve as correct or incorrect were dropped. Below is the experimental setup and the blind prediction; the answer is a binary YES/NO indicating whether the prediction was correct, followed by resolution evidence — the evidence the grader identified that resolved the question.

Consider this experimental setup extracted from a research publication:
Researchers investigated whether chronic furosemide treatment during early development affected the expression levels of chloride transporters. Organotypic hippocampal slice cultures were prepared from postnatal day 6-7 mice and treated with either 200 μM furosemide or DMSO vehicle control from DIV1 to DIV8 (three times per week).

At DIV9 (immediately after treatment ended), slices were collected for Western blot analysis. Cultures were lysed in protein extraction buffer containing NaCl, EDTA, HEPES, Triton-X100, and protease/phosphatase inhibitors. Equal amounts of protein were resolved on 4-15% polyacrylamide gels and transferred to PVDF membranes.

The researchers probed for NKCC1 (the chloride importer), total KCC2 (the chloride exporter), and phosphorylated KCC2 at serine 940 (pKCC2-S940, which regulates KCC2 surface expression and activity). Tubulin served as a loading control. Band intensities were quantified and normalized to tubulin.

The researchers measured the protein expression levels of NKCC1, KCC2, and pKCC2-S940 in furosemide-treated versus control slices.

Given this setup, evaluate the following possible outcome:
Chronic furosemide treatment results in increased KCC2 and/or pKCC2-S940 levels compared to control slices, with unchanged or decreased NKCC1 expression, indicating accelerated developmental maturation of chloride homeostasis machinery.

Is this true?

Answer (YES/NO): NO